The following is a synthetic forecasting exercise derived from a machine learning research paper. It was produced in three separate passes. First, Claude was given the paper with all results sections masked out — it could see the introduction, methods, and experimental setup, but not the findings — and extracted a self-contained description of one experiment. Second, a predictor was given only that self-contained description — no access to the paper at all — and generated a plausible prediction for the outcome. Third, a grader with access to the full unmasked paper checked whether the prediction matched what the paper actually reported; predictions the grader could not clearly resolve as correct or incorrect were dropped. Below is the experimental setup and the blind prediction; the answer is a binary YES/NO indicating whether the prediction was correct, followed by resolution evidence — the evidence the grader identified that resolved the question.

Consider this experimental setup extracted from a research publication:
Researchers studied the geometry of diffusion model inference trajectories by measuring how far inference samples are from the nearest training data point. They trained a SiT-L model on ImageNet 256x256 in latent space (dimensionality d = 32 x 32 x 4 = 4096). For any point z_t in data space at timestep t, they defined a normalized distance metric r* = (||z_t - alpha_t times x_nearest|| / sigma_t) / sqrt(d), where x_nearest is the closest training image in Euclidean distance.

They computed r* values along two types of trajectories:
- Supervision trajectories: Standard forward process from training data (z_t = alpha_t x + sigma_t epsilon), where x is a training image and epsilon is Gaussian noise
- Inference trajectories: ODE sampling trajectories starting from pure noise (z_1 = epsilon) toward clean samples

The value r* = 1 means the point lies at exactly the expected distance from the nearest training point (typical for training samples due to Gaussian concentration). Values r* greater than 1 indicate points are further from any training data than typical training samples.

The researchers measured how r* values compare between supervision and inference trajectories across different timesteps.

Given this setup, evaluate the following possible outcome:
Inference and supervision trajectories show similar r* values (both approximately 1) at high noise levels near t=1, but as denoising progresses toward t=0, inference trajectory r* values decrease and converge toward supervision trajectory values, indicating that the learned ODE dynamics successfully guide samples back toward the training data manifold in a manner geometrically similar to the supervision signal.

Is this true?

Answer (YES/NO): NO